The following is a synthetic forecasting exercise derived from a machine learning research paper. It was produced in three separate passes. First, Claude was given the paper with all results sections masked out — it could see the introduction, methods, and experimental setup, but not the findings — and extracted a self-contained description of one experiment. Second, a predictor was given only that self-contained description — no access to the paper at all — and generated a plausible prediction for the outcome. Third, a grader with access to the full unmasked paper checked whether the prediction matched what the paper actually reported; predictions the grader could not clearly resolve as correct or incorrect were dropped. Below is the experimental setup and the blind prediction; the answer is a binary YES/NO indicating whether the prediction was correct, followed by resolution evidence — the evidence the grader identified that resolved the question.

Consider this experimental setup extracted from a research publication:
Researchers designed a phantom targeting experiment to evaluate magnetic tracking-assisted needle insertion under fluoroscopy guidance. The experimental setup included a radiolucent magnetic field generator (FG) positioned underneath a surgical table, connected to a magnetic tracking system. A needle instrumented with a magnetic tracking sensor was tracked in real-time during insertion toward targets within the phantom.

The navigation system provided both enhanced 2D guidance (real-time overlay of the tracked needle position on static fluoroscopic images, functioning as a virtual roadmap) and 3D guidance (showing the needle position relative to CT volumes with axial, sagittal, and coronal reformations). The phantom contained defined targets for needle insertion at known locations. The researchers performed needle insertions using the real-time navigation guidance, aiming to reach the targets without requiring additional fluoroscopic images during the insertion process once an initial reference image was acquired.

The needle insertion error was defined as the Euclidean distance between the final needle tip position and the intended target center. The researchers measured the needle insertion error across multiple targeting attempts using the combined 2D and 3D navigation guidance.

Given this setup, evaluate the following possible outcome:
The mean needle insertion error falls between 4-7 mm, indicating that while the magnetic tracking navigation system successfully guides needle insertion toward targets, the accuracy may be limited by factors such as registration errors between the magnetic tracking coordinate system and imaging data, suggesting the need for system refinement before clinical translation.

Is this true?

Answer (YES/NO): NO